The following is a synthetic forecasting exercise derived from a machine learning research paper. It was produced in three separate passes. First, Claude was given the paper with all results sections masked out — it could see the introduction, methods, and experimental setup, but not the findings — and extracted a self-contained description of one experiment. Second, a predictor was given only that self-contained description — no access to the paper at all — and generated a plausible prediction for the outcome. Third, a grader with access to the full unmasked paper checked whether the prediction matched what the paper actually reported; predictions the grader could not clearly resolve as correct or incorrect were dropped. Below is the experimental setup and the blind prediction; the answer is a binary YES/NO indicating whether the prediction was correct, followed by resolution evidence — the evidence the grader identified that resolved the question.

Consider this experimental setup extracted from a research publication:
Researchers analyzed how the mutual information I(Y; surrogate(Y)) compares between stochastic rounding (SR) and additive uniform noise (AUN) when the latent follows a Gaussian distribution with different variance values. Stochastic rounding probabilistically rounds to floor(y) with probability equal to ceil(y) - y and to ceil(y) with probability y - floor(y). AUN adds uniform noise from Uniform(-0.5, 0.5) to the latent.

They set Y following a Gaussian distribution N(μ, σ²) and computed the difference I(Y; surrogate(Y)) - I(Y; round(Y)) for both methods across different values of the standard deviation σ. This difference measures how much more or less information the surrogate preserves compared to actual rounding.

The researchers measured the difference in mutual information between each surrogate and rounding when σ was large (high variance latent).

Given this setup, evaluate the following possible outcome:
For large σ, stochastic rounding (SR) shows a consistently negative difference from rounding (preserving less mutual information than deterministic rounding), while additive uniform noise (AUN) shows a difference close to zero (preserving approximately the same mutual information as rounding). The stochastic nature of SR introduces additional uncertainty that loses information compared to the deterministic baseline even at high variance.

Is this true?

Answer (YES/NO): YES